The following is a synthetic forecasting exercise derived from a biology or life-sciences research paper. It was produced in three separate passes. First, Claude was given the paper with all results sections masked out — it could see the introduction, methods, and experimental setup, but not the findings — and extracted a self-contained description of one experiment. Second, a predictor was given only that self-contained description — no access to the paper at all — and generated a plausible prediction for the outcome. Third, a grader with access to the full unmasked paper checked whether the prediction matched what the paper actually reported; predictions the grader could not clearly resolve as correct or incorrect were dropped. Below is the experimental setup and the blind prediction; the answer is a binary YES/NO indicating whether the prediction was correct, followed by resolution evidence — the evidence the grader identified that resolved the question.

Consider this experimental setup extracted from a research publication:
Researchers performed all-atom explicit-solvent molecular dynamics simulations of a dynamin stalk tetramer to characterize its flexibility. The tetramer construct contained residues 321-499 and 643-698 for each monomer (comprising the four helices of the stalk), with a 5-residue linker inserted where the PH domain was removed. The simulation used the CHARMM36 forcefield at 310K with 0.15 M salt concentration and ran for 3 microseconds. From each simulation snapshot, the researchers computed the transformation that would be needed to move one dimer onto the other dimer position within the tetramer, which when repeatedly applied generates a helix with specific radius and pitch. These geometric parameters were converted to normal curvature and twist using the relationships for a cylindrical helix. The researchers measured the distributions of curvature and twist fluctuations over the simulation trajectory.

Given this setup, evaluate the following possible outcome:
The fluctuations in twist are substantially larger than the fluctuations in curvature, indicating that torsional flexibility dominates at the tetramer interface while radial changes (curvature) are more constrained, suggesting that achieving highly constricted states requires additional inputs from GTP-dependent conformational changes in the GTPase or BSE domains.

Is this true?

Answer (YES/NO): NO